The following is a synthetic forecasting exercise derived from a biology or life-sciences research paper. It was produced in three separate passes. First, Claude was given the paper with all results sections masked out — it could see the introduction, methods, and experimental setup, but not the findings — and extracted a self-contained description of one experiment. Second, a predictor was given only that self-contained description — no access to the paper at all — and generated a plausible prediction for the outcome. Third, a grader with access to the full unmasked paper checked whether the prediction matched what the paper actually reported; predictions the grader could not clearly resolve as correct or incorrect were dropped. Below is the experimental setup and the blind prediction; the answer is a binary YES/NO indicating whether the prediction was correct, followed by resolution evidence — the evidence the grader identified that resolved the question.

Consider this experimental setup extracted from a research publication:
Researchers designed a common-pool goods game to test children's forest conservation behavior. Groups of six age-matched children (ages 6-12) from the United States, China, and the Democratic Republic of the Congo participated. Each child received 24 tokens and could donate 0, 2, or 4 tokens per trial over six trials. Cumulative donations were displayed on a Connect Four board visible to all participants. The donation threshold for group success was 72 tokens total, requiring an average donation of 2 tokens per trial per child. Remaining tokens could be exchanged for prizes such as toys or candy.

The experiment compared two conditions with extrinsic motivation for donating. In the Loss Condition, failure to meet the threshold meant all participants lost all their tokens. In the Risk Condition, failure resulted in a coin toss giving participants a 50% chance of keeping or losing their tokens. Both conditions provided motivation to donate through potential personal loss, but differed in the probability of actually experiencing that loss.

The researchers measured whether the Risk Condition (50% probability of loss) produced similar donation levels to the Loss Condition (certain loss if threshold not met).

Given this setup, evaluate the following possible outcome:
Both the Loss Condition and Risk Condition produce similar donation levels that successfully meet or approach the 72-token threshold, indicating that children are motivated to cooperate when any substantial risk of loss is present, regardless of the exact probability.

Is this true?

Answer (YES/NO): YES